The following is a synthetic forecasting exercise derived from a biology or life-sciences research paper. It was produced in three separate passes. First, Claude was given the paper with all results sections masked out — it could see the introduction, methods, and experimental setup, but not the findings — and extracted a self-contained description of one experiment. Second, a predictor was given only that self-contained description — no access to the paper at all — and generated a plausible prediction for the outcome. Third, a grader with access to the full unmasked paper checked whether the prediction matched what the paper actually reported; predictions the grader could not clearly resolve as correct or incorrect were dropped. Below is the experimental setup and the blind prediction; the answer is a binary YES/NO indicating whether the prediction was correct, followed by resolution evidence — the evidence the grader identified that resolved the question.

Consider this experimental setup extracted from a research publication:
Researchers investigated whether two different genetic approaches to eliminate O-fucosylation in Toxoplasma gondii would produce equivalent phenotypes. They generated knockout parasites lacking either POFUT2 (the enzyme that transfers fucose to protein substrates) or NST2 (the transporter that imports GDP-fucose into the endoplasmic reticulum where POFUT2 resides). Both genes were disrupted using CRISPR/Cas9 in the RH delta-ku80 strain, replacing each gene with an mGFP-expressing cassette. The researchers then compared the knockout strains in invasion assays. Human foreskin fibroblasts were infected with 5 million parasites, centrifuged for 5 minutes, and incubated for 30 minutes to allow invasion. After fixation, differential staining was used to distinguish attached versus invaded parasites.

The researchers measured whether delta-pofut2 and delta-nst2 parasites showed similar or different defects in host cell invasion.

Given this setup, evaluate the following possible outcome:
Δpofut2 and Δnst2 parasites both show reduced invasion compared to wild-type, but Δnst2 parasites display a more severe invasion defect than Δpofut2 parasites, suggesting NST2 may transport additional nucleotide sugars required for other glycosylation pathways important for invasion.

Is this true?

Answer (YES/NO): NO